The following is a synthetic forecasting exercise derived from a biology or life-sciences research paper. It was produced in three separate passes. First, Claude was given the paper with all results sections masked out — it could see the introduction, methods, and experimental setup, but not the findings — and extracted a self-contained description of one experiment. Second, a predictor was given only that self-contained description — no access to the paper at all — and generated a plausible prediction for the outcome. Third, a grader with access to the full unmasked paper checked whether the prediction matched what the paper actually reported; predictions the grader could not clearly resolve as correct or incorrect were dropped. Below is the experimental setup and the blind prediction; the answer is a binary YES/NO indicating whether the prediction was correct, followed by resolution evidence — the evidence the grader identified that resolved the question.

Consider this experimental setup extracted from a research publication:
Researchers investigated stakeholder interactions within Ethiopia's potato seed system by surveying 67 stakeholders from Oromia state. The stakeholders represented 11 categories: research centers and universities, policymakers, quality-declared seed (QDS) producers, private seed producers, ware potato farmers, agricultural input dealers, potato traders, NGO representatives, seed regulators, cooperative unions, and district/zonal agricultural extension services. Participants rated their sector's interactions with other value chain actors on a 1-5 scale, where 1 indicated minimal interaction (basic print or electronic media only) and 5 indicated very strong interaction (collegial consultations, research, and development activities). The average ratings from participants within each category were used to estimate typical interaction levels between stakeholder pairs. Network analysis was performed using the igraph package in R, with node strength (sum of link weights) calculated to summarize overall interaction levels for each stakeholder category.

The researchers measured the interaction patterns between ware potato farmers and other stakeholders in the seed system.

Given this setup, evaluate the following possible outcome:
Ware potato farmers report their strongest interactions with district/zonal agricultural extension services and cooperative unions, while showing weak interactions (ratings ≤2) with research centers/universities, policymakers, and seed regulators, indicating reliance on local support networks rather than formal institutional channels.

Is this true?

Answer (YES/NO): NO